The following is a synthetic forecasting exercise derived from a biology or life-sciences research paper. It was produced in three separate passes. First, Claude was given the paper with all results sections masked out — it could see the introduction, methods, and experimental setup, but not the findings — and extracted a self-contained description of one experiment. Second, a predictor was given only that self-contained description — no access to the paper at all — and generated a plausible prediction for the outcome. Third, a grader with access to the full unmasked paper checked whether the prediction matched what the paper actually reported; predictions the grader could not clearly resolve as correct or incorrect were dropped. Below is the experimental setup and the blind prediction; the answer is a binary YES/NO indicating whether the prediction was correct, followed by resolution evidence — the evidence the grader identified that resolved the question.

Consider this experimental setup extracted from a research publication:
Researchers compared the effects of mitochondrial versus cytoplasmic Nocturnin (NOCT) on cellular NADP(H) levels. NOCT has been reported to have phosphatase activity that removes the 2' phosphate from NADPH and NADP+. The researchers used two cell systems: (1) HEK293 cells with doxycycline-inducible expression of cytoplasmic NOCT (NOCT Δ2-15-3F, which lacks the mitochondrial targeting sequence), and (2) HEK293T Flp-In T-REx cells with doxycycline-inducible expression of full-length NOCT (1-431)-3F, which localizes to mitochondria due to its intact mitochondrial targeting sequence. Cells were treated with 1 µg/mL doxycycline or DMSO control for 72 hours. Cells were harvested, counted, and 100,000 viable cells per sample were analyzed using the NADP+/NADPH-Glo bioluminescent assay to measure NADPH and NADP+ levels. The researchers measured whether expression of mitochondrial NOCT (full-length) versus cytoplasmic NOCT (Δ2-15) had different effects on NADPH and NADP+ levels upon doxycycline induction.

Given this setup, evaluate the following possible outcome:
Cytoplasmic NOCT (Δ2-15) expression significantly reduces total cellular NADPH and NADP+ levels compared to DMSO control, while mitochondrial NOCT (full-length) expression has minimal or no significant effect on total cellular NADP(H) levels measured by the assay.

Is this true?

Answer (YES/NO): NO